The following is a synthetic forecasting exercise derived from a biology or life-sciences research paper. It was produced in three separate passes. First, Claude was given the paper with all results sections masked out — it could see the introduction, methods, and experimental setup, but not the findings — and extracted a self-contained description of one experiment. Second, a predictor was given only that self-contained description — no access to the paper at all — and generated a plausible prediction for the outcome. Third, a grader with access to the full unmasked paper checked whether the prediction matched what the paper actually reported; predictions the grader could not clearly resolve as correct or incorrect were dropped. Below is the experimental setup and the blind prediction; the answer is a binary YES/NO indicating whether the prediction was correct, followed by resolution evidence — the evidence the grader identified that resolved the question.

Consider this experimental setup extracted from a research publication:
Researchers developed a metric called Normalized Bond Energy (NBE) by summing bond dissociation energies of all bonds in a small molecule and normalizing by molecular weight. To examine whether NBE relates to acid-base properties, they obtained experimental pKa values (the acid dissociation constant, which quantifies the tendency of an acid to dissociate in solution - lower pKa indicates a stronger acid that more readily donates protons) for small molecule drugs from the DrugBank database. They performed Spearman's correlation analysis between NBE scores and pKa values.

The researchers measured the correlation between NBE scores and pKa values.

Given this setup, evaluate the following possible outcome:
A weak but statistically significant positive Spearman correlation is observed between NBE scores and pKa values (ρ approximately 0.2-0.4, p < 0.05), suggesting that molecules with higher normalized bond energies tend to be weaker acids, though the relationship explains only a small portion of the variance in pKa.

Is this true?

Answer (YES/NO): YES